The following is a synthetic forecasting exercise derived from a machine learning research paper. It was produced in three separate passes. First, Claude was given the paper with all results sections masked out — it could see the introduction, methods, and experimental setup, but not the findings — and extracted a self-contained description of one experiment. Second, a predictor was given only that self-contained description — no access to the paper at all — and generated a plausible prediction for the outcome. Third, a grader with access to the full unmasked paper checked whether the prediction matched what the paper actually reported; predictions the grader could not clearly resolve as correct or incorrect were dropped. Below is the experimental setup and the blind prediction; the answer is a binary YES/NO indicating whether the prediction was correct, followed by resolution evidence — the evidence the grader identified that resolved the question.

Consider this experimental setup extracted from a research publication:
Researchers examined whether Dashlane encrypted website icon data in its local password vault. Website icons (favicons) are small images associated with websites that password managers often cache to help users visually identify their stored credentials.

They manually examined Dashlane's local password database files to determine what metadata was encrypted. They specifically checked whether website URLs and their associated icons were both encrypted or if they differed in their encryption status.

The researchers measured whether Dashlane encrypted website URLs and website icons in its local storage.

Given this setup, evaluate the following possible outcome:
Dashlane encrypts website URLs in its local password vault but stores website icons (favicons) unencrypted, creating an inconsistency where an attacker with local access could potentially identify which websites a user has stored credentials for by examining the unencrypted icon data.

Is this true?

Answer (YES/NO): YES